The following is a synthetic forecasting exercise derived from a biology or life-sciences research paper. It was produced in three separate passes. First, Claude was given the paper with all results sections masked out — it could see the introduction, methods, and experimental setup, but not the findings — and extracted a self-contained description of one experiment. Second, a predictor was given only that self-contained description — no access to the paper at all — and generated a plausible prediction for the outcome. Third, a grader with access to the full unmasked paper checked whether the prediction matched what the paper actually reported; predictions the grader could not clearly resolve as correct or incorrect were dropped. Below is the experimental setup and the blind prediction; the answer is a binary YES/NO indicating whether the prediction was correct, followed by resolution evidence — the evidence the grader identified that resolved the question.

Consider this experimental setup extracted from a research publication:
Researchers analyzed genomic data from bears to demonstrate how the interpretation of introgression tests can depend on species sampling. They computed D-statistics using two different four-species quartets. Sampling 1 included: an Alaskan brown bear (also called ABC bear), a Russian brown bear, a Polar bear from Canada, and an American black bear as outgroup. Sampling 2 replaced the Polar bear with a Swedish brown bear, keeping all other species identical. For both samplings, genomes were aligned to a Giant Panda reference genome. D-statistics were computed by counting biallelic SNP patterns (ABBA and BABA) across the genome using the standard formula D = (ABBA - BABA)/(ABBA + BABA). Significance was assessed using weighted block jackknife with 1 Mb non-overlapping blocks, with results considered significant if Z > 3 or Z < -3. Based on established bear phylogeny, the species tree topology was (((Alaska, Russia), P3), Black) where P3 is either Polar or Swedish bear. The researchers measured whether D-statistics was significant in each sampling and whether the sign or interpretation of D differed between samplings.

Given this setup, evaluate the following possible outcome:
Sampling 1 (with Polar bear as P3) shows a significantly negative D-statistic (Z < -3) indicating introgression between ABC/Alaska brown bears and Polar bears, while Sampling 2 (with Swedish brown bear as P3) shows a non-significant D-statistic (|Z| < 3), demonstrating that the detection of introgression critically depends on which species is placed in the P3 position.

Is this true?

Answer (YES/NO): NO